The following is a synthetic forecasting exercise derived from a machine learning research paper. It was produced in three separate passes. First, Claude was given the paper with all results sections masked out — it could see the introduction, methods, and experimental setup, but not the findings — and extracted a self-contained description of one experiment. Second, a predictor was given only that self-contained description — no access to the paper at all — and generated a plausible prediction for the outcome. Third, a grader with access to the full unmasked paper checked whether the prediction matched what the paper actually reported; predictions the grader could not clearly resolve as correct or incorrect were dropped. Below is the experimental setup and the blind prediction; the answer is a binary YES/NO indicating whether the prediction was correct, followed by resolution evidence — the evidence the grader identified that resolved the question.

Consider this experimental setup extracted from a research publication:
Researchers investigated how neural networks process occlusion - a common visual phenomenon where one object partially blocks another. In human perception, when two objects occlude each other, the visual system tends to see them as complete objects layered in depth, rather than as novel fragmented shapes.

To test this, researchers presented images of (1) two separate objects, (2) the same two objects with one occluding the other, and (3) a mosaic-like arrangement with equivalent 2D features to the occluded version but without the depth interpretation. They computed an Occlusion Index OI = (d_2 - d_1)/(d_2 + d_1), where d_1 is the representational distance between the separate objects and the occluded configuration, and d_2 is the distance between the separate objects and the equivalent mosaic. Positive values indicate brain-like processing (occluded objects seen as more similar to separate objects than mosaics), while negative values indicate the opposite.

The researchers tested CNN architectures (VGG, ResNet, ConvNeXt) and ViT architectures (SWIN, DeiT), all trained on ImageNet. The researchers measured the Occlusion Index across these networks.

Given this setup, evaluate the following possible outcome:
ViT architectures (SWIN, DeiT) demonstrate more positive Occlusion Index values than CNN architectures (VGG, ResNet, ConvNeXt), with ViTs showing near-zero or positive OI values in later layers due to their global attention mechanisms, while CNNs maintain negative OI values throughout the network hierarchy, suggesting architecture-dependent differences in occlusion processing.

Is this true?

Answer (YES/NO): NO